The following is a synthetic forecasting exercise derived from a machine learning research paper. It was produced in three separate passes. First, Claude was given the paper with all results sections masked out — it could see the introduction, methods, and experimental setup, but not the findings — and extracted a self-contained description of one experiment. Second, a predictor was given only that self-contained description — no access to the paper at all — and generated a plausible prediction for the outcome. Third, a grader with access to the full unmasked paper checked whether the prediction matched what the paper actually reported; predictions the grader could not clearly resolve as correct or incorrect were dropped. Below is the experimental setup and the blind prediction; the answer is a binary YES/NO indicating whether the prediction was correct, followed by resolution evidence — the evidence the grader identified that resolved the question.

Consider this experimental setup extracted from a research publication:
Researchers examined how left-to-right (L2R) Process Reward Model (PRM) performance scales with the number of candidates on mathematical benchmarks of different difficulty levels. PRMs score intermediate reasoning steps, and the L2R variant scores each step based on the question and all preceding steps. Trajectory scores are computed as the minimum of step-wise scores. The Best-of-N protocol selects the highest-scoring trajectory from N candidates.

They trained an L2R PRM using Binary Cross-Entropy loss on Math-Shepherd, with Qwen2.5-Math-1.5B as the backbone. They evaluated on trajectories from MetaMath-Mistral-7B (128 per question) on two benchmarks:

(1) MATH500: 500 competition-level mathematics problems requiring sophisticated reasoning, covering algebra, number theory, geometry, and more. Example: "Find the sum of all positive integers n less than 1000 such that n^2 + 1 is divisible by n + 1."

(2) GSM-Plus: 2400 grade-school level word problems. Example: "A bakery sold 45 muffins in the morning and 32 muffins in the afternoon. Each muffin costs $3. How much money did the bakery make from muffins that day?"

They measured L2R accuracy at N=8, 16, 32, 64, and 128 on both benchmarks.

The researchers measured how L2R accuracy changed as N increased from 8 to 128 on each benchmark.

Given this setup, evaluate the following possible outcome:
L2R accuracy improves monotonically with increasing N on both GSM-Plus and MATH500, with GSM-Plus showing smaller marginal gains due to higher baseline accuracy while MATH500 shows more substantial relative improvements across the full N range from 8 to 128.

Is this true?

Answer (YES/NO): NO